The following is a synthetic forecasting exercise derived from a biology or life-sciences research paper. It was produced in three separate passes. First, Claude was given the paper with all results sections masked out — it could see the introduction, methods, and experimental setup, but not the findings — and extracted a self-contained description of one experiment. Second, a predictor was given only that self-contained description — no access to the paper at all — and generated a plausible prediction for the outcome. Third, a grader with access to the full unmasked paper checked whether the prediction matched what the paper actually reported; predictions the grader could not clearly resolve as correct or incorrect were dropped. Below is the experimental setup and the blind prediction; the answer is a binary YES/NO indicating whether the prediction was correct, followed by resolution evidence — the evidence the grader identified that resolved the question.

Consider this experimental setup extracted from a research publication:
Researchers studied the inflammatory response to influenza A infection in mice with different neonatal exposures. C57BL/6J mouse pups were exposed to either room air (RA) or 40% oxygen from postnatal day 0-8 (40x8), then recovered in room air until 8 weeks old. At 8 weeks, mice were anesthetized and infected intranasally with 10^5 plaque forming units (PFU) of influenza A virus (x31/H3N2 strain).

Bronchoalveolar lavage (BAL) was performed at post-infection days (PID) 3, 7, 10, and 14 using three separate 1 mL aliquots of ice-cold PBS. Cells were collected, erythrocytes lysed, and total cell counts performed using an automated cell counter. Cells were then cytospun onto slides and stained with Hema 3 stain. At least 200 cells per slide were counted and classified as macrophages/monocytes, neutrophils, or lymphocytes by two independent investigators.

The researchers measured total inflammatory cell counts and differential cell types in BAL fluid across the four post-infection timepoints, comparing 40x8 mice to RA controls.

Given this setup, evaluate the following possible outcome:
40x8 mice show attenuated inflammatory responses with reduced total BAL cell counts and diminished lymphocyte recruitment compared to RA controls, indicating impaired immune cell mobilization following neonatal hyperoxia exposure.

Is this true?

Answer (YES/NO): NO